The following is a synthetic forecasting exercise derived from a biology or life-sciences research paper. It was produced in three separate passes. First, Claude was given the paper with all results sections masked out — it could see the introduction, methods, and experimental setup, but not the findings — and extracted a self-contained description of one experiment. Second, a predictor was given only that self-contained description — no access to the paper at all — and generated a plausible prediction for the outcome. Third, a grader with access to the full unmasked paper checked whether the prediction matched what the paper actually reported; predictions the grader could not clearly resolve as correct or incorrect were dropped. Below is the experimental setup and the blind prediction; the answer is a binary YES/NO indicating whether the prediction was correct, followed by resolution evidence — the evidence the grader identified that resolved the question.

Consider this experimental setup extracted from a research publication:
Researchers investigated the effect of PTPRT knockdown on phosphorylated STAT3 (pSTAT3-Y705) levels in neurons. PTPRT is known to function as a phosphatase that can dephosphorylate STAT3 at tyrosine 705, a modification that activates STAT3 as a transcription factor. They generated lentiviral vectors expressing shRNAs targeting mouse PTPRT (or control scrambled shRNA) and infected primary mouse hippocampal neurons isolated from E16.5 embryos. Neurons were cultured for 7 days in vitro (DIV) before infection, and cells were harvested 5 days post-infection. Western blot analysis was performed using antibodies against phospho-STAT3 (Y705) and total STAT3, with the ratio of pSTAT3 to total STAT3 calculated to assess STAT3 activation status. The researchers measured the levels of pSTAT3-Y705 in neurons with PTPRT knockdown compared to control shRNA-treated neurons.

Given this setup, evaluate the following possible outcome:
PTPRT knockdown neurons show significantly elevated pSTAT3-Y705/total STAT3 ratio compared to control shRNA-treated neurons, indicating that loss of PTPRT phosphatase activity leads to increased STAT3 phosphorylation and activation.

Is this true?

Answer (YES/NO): YES